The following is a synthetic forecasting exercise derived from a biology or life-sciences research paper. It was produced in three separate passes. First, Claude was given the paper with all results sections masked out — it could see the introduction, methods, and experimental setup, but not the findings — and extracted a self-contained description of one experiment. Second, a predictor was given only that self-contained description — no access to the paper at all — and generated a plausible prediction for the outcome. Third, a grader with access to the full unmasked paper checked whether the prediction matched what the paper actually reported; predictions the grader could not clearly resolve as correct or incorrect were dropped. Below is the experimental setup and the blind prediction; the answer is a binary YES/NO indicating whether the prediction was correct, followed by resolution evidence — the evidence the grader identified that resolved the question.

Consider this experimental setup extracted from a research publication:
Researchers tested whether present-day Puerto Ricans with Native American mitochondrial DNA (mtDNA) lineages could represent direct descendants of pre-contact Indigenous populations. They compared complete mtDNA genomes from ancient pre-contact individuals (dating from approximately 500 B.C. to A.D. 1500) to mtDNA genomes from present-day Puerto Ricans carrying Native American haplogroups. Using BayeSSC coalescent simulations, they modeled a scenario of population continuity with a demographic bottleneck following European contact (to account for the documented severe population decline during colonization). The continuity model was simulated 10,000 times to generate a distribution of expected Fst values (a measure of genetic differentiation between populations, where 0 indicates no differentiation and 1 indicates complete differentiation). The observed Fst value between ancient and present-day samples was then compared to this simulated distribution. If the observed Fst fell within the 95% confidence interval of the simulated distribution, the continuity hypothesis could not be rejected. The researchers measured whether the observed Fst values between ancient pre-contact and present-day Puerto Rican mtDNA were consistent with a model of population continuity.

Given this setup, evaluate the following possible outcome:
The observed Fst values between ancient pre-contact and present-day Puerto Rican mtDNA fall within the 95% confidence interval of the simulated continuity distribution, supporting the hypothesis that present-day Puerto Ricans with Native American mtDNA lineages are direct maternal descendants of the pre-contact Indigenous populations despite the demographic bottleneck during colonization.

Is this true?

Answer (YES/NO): YES